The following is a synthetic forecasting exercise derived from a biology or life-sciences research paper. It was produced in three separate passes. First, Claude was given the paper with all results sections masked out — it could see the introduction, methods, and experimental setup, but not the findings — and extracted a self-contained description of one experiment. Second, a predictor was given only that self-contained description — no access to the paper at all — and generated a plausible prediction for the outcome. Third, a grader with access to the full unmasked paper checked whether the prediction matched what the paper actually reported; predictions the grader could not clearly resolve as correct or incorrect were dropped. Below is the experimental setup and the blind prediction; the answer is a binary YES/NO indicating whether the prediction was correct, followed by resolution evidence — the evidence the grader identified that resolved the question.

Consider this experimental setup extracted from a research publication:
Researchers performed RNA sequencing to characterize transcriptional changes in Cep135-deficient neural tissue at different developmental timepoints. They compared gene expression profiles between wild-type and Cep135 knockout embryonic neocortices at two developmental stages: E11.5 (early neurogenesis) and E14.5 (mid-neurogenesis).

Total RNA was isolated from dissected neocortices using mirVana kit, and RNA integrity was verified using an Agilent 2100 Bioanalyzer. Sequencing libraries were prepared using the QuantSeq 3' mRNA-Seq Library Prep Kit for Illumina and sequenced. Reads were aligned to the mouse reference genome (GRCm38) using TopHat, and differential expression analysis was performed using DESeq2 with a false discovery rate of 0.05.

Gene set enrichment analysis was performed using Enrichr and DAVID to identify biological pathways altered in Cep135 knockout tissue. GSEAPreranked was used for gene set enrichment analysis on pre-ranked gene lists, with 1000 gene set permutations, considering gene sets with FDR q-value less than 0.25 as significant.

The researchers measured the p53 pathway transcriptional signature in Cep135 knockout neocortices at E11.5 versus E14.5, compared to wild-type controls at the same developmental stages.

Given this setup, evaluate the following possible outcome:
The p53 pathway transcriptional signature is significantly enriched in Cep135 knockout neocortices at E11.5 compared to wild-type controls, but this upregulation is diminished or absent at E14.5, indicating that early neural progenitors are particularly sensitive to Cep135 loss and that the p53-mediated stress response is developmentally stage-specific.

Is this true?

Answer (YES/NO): NO